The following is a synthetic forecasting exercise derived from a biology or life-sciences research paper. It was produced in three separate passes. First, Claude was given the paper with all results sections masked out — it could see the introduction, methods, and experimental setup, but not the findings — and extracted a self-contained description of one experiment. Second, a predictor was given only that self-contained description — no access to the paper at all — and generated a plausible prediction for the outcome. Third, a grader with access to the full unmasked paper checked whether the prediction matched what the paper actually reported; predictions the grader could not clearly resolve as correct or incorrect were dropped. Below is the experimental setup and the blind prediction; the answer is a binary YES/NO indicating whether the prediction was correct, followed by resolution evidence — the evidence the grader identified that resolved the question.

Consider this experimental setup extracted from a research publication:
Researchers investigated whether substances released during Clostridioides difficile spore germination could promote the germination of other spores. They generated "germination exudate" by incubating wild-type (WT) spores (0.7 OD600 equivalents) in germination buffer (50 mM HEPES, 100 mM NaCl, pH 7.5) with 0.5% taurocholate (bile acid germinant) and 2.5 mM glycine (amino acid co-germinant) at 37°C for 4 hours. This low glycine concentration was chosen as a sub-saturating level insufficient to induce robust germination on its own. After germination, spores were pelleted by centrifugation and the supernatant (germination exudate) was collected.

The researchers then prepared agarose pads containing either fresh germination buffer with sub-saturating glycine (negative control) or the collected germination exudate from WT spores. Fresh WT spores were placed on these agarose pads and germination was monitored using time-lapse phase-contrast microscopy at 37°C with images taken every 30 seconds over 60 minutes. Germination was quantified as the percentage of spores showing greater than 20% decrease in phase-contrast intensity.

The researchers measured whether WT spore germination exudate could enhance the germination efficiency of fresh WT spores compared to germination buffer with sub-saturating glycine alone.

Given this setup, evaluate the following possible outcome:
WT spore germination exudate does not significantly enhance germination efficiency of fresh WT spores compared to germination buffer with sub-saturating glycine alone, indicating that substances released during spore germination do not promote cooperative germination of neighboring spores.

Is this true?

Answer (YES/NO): NO